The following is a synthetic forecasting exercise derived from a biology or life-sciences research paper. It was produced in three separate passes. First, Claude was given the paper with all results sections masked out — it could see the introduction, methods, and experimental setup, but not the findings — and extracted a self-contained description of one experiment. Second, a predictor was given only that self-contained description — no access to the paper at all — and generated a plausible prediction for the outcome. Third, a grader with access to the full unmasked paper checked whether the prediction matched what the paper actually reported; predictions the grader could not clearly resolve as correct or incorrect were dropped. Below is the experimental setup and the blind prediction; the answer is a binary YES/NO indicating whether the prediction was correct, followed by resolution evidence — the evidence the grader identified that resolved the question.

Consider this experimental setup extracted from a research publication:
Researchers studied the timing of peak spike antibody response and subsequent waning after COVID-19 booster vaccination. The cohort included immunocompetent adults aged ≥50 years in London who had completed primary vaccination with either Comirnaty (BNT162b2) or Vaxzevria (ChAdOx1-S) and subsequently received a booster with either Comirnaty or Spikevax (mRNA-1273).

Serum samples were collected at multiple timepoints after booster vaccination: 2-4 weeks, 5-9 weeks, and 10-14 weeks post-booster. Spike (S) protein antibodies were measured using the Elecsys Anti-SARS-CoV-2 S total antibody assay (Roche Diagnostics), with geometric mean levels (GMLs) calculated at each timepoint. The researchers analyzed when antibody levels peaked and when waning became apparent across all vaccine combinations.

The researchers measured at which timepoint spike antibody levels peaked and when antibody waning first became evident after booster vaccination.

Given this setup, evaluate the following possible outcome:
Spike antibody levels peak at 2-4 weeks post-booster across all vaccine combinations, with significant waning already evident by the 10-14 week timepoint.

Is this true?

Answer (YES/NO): YES